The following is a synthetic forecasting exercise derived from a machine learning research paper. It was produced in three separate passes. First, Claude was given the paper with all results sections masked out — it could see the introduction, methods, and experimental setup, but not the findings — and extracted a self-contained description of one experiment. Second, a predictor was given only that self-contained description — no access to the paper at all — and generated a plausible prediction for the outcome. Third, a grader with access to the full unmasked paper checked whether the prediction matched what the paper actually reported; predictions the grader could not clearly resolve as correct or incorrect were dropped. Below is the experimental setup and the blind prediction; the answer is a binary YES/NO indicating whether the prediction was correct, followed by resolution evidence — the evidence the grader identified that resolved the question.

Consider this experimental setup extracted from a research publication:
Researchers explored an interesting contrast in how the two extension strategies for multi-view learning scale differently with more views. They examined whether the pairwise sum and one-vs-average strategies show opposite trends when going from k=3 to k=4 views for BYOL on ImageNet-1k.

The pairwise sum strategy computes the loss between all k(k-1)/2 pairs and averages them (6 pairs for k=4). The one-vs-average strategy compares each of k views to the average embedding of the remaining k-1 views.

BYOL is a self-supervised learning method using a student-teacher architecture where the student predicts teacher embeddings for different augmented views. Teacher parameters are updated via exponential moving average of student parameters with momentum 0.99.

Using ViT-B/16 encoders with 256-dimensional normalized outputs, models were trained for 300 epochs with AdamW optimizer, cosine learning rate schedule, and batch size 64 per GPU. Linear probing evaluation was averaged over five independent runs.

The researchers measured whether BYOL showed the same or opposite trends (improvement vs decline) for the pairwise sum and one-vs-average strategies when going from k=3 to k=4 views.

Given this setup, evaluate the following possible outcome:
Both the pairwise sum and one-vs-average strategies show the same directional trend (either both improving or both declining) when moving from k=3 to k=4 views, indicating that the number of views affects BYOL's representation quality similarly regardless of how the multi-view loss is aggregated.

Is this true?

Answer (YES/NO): NO